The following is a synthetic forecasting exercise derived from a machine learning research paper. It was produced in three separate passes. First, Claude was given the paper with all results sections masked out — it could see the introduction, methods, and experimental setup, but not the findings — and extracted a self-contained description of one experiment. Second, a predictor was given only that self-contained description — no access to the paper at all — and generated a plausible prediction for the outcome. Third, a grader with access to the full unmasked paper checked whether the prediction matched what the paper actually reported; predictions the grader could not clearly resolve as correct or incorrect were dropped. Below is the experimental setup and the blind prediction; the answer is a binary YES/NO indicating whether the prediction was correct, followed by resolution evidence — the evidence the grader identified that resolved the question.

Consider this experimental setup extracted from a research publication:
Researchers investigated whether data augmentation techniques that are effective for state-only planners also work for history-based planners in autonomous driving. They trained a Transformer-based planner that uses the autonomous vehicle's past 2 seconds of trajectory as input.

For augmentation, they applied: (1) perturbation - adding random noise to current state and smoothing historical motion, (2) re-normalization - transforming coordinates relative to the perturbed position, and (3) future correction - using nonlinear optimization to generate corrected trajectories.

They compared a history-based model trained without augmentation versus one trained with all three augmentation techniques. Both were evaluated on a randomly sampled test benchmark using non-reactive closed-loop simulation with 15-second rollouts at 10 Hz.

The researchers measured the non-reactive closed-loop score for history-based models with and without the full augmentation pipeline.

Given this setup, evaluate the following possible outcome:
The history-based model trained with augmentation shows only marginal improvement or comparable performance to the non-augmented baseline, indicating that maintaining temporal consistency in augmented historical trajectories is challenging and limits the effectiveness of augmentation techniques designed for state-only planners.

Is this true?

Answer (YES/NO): YES